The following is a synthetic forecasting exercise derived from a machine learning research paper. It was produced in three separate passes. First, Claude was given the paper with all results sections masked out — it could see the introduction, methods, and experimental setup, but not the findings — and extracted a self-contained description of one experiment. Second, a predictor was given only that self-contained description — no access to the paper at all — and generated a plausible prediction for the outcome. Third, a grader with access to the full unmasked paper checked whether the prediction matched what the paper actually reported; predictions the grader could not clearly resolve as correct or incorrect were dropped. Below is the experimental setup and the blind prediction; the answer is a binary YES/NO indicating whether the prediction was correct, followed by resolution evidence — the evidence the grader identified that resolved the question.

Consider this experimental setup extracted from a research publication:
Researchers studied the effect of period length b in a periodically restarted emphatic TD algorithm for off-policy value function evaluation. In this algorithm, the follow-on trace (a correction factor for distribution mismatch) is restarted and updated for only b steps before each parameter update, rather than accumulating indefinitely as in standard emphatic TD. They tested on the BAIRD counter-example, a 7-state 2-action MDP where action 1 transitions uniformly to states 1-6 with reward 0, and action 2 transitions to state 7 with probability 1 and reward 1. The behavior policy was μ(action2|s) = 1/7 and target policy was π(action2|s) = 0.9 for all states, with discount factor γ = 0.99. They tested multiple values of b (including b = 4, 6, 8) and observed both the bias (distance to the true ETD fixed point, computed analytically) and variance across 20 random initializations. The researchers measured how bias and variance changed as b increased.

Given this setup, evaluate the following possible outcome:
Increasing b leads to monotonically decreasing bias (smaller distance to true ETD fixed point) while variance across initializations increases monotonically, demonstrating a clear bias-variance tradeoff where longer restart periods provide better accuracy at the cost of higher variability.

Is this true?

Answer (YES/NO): YES